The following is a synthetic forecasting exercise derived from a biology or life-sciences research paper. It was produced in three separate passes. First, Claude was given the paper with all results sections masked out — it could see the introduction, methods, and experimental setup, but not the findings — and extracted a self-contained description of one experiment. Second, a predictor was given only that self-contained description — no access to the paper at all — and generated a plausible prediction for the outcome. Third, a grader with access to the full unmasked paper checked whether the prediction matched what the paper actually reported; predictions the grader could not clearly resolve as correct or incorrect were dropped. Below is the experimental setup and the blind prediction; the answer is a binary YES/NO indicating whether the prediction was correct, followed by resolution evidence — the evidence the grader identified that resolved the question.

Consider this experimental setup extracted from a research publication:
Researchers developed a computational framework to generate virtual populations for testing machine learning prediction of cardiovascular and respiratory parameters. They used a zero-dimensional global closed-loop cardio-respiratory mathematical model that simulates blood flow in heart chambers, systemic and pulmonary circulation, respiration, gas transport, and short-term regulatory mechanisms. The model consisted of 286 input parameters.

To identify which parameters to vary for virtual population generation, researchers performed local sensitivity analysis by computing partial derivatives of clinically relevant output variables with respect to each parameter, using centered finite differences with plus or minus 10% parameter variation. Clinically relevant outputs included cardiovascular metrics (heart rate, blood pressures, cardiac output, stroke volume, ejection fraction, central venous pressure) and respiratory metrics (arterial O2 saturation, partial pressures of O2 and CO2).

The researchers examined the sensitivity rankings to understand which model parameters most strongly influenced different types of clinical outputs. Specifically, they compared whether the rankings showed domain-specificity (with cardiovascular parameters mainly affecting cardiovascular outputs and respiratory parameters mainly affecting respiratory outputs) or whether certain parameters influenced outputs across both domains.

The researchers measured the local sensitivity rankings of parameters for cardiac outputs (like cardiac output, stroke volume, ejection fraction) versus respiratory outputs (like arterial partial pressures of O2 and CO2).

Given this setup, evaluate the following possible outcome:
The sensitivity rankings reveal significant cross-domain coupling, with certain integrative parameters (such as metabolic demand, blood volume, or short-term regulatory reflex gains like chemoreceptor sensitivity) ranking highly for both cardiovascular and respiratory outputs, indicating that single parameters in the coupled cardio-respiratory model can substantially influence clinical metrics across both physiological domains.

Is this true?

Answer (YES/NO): NO